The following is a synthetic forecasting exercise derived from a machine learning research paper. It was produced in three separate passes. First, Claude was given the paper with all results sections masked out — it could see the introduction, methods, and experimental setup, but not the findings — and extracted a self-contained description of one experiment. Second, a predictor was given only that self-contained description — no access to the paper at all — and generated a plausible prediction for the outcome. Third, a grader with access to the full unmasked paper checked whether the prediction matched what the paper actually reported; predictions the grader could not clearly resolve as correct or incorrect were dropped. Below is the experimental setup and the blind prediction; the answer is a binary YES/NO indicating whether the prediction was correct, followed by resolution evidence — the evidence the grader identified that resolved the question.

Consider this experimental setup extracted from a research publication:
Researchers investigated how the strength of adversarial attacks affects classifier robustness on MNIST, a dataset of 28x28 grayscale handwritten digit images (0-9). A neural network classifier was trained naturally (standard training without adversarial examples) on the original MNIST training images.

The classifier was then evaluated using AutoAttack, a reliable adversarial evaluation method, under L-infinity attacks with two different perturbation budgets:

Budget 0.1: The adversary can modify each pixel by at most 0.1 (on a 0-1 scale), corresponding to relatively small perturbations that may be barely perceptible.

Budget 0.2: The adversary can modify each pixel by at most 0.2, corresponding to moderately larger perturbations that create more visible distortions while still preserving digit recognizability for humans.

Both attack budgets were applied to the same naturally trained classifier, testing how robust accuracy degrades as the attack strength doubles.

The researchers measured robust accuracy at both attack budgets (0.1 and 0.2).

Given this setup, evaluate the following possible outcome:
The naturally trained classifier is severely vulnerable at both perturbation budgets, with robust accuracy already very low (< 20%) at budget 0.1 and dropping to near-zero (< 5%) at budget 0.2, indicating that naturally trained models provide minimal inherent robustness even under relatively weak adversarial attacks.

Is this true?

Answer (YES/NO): NO